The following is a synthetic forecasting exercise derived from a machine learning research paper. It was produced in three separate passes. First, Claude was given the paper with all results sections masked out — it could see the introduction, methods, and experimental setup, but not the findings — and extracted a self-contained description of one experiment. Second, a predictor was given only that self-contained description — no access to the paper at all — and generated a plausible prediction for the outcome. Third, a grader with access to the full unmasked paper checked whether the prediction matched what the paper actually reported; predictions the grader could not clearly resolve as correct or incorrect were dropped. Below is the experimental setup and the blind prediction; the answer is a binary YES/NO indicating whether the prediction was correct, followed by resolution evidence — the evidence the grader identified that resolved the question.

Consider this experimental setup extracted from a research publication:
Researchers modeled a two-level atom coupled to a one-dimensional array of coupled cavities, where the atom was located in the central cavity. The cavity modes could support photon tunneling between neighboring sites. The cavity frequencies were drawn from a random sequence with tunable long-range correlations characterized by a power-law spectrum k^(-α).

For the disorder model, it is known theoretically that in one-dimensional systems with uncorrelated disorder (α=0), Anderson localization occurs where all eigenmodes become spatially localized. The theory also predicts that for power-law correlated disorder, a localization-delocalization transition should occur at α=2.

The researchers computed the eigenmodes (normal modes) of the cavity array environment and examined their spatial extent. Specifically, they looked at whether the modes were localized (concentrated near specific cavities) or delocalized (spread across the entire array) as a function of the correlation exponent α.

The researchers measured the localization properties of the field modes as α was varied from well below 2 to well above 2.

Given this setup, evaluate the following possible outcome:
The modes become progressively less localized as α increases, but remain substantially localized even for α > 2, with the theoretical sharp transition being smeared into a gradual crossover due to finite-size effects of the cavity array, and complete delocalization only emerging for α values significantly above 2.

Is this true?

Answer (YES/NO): NO